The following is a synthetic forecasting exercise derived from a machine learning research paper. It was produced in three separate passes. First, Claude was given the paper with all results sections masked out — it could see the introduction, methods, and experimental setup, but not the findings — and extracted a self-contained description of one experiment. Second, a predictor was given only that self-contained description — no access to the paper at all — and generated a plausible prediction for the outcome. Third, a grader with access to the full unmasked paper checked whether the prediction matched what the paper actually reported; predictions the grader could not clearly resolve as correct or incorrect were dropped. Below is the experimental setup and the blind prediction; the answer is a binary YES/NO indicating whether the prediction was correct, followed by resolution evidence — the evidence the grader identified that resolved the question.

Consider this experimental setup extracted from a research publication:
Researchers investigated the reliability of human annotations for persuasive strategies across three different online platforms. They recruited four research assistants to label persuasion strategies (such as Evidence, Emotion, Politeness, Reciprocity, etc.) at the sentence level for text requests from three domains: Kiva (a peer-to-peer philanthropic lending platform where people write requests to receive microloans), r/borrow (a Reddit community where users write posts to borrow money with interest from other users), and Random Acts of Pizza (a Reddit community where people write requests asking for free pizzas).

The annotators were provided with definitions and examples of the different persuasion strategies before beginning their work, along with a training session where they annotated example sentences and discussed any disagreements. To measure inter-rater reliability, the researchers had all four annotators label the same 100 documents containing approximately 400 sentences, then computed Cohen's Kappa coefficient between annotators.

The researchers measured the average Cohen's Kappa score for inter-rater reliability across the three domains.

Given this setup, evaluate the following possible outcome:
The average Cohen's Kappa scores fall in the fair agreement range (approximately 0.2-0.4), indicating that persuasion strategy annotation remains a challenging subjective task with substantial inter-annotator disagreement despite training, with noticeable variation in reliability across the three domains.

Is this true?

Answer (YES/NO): NO